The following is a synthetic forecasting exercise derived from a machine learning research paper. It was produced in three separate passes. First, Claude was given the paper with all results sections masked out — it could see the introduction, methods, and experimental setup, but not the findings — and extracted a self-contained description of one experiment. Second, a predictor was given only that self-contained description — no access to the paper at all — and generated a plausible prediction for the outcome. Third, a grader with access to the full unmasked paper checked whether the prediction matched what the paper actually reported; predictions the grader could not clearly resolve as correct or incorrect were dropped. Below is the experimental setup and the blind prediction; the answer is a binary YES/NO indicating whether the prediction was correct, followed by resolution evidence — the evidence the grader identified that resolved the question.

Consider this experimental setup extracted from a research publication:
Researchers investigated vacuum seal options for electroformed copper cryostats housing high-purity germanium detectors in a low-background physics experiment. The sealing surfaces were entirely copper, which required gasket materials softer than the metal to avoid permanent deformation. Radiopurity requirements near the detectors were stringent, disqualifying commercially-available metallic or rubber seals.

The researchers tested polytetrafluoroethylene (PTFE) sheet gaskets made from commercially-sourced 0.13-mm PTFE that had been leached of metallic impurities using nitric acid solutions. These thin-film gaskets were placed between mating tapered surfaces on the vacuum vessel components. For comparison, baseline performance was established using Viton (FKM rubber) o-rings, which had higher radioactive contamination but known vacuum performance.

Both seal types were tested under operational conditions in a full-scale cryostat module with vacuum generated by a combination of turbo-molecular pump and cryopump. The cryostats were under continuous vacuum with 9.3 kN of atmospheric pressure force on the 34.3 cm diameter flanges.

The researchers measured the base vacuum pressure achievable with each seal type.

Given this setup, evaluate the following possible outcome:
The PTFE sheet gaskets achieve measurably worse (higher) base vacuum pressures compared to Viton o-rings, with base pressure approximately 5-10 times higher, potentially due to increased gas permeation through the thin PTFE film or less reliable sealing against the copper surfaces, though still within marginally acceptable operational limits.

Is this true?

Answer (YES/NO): YES